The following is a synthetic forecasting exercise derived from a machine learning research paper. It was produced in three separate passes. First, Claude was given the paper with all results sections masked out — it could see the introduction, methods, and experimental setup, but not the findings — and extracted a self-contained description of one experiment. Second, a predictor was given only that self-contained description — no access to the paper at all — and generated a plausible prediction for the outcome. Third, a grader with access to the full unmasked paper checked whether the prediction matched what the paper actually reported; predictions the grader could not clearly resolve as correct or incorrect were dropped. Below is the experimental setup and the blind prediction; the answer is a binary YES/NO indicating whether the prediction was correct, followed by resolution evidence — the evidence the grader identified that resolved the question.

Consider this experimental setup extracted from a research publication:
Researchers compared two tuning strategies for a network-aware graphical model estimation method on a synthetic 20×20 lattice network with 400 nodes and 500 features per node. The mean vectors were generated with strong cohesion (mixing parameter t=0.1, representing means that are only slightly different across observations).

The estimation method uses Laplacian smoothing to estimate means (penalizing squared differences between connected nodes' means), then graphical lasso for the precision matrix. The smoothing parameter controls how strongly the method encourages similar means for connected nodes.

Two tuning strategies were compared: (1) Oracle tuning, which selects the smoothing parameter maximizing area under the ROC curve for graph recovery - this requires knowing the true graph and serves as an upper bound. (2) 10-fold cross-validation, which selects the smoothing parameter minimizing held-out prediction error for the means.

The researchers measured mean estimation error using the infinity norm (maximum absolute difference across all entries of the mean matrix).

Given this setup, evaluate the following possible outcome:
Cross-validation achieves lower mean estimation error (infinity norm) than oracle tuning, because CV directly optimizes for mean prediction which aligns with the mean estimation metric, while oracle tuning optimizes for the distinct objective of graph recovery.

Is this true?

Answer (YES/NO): NO